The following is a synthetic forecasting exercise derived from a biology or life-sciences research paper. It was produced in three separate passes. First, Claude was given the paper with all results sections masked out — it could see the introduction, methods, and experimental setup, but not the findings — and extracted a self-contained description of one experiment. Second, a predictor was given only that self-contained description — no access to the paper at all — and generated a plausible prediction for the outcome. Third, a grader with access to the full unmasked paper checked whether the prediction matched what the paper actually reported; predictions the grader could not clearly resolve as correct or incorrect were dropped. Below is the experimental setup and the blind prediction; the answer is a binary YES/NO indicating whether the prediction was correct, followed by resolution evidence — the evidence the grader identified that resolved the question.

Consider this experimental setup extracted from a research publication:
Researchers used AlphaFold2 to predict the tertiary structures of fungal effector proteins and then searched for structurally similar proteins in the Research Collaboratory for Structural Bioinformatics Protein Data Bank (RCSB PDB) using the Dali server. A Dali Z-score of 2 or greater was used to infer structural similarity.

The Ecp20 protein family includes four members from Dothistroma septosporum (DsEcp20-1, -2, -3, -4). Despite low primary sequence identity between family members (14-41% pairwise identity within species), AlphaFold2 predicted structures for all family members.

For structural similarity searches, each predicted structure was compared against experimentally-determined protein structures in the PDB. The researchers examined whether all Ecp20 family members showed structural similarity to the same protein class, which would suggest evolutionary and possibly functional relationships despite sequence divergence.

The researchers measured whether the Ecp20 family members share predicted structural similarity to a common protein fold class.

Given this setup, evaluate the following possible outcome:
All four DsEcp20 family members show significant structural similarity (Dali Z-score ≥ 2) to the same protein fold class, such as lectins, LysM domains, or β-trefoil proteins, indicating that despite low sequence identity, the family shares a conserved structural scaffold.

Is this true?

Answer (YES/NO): NO